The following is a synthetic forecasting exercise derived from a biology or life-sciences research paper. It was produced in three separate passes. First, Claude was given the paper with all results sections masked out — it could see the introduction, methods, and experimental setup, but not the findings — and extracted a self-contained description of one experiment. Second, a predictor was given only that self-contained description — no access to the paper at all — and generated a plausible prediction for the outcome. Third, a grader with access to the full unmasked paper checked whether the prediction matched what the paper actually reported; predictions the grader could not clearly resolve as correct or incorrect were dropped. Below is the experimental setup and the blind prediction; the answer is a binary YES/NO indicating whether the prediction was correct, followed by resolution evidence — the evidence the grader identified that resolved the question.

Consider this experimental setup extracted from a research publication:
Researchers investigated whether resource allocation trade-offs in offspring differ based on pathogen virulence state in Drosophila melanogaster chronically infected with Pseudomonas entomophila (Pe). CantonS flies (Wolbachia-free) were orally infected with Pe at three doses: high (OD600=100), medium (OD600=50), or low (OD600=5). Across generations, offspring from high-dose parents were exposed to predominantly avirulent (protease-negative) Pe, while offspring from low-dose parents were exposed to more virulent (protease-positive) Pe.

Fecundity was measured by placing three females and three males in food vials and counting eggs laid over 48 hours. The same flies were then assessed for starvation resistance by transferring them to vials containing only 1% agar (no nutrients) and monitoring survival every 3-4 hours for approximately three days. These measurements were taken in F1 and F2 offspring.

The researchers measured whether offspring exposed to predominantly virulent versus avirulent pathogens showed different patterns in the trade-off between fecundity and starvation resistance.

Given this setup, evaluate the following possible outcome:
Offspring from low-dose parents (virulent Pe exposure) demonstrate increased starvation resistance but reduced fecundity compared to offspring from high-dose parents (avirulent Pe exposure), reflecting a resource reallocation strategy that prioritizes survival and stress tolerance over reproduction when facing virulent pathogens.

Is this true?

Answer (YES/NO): NO